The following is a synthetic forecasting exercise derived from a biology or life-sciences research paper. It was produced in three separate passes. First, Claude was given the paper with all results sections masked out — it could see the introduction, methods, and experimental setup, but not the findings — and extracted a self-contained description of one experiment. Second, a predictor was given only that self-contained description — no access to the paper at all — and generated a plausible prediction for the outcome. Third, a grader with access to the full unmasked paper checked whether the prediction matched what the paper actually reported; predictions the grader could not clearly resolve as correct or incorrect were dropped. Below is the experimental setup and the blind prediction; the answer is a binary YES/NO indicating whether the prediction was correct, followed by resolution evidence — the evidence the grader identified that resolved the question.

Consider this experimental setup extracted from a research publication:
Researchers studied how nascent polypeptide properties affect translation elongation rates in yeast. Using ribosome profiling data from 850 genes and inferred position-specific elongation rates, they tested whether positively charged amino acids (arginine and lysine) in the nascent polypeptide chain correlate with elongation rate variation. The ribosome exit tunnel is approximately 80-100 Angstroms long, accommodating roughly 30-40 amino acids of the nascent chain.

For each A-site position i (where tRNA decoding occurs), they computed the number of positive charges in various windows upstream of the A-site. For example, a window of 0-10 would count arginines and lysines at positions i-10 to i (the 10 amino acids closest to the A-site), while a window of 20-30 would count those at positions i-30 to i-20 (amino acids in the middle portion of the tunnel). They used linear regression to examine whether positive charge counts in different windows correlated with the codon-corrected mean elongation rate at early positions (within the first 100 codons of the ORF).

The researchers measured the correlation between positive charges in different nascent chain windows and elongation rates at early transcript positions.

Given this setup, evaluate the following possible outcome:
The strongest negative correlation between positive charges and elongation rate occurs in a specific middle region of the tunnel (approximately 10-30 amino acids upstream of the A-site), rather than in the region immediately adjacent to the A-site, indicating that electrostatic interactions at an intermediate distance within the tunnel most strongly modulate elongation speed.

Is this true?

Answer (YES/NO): NO